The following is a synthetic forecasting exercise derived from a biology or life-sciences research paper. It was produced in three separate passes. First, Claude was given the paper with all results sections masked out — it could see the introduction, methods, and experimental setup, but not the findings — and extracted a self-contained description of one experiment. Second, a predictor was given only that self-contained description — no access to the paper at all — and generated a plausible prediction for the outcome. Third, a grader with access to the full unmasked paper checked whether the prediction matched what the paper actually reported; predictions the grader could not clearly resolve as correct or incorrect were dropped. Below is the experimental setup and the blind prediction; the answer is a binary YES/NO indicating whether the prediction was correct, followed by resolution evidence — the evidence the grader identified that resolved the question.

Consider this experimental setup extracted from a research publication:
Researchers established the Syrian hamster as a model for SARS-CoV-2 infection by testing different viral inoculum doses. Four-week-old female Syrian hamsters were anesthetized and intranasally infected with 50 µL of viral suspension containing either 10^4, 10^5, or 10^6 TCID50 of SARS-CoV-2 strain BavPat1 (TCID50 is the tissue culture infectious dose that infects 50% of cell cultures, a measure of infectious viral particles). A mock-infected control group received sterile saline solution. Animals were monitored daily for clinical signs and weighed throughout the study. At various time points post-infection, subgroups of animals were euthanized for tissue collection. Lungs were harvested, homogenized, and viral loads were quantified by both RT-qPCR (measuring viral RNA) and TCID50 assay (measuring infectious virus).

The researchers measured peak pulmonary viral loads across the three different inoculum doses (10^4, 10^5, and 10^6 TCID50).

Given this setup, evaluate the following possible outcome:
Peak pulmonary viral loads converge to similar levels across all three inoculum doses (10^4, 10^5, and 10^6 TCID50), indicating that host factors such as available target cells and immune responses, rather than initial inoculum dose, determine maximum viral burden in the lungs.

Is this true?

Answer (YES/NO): YES